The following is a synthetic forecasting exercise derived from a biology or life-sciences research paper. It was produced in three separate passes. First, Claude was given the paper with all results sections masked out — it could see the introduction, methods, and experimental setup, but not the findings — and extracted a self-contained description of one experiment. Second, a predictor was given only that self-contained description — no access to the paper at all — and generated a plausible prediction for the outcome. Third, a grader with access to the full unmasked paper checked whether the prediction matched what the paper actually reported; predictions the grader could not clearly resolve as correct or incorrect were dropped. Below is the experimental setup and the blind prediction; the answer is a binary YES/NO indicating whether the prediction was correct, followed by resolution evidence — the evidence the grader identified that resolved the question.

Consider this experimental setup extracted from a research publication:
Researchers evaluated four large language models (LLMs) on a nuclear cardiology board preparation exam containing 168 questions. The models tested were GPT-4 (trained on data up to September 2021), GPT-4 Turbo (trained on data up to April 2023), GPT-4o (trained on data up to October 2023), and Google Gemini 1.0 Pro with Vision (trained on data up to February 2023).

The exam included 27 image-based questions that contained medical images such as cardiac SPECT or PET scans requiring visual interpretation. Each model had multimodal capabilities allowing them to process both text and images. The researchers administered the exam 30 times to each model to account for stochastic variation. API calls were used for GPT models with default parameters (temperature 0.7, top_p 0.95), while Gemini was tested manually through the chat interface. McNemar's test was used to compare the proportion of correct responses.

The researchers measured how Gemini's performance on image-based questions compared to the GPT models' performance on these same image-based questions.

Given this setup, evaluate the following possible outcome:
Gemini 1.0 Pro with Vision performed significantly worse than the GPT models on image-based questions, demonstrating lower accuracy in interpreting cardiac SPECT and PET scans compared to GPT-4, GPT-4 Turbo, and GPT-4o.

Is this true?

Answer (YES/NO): YES